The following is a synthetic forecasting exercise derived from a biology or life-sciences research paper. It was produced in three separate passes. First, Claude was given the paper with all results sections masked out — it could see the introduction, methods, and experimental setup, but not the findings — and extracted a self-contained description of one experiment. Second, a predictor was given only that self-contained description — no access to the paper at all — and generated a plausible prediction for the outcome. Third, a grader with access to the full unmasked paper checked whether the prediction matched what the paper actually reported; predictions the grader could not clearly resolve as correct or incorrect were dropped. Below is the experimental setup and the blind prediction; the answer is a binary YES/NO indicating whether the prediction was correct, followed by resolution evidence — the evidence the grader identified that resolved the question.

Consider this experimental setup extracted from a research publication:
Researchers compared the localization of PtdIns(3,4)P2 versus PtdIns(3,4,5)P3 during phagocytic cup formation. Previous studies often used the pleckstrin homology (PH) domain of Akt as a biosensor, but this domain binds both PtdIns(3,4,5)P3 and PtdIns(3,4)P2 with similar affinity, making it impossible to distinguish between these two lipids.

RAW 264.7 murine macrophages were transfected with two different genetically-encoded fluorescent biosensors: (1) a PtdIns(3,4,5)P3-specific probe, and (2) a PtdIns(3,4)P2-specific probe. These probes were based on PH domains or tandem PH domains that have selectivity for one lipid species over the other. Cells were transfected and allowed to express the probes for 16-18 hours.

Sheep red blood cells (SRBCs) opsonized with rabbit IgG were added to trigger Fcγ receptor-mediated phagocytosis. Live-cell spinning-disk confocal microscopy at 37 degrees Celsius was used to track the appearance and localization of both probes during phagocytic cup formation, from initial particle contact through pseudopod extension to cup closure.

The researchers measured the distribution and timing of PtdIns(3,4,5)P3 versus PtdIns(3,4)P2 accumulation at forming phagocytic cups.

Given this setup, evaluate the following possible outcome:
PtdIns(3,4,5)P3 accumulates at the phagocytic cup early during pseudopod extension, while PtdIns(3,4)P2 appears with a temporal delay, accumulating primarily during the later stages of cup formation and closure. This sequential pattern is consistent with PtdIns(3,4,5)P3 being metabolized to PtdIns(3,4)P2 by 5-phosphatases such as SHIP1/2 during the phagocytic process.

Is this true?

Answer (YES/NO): YES